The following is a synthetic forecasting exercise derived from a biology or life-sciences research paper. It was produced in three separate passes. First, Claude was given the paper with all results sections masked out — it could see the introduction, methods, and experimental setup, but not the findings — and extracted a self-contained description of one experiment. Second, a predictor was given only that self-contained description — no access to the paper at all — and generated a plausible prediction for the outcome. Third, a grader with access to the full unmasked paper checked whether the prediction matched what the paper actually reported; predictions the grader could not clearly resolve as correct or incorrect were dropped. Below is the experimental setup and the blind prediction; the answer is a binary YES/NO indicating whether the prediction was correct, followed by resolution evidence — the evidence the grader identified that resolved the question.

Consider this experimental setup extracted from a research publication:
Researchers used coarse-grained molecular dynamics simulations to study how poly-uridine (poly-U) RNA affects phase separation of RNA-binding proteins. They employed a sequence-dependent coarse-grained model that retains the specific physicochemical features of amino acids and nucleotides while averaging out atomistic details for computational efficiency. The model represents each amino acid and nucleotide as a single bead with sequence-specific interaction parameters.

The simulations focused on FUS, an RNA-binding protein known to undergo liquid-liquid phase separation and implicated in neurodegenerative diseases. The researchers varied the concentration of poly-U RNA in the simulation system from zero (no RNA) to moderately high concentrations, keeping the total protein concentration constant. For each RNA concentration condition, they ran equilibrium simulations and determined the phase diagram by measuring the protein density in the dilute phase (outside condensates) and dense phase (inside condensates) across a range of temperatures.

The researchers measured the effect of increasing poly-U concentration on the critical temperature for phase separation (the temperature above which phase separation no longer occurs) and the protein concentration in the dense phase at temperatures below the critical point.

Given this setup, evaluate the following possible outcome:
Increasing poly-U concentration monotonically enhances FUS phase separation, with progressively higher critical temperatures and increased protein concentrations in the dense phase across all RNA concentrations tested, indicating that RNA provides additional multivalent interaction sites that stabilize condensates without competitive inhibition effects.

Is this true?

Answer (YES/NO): NO